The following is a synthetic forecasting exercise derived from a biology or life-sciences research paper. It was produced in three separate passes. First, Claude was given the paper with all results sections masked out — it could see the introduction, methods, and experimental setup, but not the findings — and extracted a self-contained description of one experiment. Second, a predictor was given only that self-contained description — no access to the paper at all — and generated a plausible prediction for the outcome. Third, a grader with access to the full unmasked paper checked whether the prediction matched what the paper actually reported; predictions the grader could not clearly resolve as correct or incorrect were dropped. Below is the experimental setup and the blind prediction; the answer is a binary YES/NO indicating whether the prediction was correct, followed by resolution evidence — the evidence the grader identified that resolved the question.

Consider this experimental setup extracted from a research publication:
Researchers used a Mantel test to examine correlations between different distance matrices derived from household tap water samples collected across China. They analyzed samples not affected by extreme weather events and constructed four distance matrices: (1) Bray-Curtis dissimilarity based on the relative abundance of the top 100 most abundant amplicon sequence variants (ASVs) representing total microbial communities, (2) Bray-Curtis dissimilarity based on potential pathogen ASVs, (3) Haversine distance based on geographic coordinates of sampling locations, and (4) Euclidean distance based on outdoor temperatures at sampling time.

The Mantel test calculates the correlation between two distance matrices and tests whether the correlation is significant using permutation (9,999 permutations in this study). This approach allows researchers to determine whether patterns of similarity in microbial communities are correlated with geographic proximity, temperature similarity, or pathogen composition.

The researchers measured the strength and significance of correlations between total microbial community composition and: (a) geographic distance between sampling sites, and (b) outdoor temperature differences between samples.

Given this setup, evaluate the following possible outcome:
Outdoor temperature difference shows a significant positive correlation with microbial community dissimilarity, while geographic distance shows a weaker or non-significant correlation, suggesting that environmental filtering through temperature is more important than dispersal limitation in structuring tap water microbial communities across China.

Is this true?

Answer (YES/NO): YES